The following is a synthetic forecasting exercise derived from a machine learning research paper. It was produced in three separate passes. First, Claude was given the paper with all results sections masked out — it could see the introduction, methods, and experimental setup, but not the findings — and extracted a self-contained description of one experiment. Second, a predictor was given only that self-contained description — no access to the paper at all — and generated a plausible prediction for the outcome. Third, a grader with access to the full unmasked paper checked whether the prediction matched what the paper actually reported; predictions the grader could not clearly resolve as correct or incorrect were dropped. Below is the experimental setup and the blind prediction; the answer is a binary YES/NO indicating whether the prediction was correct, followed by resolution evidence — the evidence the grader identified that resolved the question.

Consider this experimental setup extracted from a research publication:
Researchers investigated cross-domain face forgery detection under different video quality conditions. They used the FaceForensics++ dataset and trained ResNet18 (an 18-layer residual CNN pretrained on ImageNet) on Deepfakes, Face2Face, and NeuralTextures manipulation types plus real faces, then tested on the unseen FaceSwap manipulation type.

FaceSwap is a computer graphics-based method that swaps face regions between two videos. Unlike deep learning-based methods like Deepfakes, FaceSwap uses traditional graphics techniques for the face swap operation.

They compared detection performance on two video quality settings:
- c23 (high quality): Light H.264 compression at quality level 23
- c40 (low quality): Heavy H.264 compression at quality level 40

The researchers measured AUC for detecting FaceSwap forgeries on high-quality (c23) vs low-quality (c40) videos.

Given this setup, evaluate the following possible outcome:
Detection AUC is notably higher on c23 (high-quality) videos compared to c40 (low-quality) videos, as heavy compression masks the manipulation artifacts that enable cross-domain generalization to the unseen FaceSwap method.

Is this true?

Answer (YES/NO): NO